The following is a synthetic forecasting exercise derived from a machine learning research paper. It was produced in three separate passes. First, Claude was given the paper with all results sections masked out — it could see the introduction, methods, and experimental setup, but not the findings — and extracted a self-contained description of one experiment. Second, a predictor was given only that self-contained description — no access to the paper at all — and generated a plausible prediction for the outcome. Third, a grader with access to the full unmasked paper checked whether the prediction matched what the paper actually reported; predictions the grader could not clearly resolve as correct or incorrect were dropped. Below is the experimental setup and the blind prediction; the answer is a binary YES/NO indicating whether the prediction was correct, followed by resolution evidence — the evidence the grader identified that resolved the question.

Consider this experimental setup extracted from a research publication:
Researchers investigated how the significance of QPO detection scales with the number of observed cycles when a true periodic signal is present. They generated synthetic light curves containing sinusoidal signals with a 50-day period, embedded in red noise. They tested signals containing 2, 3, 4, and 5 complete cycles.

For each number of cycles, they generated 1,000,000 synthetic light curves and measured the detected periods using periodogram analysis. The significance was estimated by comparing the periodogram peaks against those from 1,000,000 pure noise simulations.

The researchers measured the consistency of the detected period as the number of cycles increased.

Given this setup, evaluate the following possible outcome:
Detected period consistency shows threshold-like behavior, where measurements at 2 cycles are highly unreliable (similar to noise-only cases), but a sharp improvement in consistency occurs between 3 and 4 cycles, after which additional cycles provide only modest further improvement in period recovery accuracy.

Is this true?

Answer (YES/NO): NO